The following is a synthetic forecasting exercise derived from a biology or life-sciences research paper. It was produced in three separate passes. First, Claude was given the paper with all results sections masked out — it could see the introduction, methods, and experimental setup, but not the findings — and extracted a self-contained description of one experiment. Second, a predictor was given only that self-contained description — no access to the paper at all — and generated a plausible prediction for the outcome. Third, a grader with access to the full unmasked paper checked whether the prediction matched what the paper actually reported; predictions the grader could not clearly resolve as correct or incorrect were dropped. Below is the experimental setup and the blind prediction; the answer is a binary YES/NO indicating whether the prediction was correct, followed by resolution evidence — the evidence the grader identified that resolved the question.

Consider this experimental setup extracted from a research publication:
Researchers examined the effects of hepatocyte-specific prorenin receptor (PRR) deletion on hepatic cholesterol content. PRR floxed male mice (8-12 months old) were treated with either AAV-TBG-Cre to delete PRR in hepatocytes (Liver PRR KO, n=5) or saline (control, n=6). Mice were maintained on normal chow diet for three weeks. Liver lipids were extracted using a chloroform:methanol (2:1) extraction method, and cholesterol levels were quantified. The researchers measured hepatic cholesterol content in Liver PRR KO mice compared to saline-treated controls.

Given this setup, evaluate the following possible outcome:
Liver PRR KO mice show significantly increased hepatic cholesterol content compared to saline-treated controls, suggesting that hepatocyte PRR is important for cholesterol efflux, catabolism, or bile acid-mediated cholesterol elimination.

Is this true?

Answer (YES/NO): NO